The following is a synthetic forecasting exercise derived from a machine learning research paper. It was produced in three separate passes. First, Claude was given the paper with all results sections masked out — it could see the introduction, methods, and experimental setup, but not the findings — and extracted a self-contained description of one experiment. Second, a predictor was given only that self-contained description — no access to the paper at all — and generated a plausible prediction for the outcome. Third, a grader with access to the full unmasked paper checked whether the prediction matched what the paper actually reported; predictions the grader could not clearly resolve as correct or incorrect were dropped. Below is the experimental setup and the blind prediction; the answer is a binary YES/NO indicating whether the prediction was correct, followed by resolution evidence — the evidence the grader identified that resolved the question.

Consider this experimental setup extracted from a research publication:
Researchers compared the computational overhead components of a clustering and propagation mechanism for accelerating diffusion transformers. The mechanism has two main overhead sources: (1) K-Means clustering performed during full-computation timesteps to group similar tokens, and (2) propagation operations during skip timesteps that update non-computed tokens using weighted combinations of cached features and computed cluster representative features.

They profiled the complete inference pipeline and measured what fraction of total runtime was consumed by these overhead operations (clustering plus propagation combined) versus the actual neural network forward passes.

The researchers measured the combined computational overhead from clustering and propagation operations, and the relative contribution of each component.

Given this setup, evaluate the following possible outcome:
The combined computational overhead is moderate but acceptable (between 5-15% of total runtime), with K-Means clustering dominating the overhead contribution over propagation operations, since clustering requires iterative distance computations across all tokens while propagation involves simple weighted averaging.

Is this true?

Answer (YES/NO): NO